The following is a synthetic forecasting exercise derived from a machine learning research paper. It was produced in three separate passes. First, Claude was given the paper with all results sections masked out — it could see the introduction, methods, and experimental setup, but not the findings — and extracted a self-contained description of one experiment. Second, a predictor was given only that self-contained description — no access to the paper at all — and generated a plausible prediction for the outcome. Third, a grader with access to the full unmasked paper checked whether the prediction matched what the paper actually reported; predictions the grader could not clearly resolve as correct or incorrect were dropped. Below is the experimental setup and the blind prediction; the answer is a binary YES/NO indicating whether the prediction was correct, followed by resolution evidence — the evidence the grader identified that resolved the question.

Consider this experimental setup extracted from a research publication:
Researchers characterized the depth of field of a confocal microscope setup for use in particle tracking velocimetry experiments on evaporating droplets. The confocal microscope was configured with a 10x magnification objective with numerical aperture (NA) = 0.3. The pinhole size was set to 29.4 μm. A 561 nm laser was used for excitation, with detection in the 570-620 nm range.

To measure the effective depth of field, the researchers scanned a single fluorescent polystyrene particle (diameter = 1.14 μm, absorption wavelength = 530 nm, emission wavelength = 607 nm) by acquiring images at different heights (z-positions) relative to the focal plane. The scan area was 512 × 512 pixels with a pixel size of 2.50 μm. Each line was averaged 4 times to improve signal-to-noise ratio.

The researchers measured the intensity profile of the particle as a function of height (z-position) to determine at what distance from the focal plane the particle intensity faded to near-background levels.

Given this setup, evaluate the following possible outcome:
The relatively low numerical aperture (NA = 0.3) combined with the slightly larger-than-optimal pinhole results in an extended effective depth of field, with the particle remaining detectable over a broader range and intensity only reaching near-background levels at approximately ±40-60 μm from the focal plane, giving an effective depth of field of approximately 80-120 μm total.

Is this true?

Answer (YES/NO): NO